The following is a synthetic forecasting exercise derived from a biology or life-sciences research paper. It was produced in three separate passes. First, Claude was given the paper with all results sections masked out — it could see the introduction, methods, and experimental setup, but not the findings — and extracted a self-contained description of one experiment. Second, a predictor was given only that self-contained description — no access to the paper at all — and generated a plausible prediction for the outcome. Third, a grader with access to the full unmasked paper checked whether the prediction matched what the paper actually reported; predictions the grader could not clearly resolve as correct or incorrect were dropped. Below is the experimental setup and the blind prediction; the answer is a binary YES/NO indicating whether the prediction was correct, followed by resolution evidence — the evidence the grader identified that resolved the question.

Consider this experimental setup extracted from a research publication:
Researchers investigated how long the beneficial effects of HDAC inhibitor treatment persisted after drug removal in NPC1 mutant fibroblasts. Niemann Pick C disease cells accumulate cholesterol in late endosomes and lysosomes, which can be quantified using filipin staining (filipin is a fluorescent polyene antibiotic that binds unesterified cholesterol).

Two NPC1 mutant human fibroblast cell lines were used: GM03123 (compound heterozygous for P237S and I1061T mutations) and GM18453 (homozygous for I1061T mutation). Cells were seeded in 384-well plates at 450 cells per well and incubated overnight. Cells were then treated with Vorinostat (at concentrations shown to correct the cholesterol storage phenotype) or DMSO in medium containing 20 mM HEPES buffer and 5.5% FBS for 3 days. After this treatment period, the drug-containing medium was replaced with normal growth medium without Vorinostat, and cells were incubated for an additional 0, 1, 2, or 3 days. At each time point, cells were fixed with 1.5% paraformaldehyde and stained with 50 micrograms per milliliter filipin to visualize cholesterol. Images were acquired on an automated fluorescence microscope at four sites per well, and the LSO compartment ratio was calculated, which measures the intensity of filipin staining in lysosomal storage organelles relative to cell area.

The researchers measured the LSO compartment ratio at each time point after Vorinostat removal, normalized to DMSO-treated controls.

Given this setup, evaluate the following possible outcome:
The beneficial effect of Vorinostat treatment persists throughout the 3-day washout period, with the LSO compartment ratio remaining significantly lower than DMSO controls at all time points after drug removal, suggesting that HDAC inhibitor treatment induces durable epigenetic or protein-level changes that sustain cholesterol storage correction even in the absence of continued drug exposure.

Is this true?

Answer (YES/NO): YES